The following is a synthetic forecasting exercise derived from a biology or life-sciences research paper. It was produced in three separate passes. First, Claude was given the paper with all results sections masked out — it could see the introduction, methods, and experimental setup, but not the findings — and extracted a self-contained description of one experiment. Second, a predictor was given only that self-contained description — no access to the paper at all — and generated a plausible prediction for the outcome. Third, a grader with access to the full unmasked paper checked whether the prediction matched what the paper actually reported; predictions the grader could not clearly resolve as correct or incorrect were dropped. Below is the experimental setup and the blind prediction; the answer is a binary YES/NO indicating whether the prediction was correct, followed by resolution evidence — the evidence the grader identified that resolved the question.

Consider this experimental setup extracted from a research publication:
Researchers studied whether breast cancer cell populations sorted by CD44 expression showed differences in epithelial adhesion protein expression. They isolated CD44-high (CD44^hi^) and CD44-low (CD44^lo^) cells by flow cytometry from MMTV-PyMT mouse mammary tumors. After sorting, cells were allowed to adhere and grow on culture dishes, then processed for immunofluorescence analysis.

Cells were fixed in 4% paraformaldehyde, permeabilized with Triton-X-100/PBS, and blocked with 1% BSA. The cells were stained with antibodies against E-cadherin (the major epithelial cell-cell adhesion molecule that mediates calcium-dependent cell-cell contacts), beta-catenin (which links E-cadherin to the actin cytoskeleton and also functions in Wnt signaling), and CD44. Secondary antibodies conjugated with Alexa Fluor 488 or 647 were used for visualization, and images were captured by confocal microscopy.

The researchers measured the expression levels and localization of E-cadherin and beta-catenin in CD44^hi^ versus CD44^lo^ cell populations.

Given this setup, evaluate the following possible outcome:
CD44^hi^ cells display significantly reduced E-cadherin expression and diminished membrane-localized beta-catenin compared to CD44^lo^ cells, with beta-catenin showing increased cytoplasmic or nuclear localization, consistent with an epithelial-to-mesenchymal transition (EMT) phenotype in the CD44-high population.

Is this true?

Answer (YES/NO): NO